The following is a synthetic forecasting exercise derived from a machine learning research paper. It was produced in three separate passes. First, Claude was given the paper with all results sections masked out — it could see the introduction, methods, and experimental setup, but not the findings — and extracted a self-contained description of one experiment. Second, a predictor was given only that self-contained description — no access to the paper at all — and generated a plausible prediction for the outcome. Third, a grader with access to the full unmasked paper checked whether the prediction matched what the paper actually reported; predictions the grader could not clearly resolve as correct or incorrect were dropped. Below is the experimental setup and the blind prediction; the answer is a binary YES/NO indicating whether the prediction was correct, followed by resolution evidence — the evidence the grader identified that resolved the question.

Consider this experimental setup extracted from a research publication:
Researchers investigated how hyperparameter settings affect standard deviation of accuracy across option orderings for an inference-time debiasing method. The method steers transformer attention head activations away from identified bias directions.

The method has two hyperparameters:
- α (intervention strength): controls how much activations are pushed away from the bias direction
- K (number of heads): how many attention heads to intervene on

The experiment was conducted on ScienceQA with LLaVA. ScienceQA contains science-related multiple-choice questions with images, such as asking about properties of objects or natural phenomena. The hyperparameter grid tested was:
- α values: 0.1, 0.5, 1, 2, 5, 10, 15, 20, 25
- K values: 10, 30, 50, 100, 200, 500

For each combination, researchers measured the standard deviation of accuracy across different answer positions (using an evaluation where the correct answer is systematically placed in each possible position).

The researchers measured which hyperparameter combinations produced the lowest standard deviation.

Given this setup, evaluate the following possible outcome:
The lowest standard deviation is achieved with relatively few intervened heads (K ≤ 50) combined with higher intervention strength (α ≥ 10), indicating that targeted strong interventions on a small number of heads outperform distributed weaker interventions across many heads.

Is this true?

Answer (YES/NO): NO